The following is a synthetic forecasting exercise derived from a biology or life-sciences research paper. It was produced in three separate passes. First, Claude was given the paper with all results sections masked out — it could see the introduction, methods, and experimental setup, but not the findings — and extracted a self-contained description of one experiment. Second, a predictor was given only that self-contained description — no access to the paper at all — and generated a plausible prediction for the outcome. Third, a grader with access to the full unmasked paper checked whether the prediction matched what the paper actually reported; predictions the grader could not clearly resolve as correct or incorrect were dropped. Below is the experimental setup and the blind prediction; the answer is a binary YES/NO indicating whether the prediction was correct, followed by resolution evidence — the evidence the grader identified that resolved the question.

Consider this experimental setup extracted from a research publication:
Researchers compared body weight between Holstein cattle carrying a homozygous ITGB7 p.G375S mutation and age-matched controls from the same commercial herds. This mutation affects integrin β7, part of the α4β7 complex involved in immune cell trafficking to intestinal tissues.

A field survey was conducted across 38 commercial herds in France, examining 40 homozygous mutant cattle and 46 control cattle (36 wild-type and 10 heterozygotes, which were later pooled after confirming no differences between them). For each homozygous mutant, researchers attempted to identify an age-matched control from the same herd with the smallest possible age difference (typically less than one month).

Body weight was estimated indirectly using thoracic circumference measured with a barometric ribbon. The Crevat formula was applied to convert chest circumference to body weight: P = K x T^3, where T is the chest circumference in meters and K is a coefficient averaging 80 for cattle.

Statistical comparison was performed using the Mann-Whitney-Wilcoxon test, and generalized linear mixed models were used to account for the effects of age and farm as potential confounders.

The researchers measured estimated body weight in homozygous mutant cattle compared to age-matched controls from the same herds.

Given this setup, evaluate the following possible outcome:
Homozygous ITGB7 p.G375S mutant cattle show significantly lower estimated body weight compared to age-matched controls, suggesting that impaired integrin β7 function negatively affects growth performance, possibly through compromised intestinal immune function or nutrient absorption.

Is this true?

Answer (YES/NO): YES